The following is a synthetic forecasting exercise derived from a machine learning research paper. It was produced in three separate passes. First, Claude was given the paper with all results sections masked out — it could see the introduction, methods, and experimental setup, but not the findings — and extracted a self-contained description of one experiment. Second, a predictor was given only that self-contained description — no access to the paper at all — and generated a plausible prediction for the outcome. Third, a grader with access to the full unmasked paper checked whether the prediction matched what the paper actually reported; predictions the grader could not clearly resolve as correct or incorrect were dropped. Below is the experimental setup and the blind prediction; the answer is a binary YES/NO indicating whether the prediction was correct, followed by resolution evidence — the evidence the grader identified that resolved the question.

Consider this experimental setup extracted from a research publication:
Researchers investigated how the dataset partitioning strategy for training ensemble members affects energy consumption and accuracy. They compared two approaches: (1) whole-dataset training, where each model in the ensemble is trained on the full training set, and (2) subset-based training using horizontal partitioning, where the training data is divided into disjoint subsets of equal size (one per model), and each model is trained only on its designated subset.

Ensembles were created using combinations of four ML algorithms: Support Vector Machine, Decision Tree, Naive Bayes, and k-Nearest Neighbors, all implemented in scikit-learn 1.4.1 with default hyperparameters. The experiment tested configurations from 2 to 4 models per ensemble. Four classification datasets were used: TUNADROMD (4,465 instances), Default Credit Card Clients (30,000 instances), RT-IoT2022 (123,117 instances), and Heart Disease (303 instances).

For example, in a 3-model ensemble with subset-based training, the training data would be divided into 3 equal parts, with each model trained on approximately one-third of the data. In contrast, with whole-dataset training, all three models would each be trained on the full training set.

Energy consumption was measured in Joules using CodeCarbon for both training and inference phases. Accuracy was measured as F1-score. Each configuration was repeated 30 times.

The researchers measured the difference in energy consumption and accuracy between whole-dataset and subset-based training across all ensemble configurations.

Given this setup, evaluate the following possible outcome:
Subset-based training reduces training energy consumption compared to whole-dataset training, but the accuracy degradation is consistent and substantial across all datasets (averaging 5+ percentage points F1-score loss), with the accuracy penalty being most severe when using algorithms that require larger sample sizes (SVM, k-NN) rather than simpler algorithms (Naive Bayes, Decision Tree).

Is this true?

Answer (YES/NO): NO